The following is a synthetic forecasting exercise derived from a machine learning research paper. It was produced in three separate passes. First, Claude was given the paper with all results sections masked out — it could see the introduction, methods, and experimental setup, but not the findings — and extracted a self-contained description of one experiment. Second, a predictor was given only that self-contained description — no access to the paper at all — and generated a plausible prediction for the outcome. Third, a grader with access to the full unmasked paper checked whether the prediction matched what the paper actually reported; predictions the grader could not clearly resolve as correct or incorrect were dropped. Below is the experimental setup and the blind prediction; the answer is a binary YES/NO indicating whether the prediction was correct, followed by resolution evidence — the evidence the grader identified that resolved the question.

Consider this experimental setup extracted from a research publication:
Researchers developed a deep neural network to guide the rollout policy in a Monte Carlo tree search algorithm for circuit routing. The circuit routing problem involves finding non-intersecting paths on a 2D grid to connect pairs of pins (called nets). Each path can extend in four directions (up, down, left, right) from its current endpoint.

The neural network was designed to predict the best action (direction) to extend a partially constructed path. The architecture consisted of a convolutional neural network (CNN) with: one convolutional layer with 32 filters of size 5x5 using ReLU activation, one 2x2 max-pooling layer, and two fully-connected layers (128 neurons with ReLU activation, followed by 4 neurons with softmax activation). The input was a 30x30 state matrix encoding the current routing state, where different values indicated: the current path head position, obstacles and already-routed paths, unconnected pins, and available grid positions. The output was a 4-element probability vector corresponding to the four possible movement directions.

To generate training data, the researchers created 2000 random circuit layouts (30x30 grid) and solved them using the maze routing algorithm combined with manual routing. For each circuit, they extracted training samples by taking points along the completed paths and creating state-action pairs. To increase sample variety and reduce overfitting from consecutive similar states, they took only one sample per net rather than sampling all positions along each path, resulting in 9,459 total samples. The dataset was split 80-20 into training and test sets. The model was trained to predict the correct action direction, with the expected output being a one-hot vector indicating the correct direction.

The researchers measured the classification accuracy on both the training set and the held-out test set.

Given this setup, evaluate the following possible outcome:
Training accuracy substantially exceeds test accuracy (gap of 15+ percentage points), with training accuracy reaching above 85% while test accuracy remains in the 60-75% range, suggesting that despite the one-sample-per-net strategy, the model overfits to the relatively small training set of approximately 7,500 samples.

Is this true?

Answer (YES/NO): NO